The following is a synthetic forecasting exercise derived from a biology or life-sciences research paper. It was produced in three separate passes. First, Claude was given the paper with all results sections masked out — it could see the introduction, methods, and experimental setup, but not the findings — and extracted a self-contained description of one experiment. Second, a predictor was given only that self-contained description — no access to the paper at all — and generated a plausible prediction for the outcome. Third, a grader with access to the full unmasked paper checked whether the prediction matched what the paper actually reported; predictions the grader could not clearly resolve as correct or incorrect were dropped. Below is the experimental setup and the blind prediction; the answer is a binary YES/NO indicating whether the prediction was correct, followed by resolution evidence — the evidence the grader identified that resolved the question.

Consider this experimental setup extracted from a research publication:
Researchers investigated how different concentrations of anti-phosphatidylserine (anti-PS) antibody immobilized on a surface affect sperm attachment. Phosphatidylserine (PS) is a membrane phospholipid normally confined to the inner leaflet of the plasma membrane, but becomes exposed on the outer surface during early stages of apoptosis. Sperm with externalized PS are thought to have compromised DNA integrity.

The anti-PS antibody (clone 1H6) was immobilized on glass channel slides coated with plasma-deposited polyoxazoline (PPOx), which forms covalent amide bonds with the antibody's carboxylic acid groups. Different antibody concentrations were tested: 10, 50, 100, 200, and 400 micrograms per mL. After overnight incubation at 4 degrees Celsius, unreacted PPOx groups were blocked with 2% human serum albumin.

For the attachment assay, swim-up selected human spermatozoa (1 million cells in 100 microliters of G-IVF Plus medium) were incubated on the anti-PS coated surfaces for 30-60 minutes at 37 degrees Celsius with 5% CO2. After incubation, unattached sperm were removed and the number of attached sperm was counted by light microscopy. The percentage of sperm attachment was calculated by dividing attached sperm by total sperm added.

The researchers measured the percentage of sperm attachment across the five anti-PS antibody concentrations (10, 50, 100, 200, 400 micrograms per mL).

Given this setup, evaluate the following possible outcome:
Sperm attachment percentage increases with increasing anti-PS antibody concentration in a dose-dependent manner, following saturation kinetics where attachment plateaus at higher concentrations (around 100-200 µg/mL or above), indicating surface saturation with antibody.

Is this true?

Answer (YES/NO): YES